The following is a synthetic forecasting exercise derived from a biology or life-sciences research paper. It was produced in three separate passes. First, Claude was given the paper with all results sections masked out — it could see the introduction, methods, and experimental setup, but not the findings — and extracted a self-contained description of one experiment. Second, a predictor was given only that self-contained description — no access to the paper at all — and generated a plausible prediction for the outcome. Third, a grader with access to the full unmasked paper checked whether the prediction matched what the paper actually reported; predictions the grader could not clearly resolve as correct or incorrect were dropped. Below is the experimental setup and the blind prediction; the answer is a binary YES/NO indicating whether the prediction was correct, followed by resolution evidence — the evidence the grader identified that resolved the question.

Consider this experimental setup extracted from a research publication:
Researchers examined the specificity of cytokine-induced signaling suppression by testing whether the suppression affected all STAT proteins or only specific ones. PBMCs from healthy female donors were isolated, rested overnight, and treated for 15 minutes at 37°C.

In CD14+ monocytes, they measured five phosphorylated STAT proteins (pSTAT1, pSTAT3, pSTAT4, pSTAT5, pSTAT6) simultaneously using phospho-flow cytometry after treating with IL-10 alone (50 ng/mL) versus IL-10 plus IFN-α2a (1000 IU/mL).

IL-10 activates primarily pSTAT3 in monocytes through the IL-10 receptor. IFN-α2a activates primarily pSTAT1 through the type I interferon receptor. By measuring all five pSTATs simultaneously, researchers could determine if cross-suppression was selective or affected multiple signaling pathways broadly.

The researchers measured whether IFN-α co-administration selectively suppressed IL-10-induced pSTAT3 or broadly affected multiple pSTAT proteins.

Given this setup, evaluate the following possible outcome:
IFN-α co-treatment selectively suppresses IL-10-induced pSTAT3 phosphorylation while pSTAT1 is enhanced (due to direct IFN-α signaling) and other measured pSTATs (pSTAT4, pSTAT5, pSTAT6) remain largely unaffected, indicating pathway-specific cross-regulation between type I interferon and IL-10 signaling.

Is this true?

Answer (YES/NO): YES